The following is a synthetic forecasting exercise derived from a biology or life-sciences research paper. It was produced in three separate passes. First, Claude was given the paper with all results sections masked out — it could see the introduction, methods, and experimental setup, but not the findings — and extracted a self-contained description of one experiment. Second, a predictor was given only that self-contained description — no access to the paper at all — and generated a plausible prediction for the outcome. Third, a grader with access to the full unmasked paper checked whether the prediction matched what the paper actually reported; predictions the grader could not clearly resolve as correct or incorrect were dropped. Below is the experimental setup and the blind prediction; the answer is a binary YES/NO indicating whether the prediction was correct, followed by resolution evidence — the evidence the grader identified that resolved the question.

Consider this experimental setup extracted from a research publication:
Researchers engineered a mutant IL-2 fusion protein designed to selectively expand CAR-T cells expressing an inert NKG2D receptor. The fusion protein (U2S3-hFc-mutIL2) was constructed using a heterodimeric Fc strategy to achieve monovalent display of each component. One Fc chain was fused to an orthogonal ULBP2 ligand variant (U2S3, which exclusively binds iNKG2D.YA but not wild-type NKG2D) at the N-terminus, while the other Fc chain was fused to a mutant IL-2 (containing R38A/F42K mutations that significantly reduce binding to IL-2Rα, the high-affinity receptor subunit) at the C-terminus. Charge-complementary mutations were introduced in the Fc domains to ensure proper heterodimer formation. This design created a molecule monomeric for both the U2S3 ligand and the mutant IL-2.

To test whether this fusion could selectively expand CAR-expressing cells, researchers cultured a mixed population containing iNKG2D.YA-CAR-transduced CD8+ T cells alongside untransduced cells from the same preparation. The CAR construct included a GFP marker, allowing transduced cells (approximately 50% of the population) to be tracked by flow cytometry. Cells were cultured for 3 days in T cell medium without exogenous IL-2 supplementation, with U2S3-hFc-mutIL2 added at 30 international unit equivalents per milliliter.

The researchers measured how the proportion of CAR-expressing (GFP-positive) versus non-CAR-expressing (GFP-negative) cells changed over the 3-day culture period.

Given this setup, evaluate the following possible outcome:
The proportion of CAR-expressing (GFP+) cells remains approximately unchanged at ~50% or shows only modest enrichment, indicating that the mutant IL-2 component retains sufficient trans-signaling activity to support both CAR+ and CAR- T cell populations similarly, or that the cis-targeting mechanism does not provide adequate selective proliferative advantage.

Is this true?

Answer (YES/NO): NO